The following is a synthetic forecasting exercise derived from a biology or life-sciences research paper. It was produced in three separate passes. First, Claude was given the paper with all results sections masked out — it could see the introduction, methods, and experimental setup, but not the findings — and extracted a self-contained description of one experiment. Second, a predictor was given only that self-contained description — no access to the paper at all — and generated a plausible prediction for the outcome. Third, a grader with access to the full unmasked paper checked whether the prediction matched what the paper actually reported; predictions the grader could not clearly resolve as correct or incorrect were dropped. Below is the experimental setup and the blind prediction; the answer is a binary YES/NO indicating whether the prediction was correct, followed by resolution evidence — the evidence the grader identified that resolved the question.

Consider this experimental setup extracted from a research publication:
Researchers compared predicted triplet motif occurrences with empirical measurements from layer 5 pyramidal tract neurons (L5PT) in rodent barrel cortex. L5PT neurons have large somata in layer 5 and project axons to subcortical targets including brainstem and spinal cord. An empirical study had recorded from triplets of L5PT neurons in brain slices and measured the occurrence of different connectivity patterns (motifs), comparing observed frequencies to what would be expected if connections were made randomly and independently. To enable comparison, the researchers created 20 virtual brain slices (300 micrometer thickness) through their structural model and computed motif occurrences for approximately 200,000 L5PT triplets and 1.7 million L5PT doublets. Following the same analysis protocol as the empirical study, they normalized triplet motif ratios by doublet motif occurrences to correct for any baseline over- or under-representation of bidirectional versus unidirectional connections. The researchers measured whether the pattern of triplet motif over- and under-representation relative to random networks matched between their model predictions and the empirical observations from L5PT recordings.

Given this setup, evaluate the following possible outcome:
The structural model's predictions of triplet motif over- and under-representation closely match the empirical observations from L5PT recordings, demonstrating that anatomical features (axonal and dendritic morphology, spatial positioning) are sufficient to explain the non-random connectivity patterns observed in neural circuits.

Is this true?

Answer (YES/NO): NO